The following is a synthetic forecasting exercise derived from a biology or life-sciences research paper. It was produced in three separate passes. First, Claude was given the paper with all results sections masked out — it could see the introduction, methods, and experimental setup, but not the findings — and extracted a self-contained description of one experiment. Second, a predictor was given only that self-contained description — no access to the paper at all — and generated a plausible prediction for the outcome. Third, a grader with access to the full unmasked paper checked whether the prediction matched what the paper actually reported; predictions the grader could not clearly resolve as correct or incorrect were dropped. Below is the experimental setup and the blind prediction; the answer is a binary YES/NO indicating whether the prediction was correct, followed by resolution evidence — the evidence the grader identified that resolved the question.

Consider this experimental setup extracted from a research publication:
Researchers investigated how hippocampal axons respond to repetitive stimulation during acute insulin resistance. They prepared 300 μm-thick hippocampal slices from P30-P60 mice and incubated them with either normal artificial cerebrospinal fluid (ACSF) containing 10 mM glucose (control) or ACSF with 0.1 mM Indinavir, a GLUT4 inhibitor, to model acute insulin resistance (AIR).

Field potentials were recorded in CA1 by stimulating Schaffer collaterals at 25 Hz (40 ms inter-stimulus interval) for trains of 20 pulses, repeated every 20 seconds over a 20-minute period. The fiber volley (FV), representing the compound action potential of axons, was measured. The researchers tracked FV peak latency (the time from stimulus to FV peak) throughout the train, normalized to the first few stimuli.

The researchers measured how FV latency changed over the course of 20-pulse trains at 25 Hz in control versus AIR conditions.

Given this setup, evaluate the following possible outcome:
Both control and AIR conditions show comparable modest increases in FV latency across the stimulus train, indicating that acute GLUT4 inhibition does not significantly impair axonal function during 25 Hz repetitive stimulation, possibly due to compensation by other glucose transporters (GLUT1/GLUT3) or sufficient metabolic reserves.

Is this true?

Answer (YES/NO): NO